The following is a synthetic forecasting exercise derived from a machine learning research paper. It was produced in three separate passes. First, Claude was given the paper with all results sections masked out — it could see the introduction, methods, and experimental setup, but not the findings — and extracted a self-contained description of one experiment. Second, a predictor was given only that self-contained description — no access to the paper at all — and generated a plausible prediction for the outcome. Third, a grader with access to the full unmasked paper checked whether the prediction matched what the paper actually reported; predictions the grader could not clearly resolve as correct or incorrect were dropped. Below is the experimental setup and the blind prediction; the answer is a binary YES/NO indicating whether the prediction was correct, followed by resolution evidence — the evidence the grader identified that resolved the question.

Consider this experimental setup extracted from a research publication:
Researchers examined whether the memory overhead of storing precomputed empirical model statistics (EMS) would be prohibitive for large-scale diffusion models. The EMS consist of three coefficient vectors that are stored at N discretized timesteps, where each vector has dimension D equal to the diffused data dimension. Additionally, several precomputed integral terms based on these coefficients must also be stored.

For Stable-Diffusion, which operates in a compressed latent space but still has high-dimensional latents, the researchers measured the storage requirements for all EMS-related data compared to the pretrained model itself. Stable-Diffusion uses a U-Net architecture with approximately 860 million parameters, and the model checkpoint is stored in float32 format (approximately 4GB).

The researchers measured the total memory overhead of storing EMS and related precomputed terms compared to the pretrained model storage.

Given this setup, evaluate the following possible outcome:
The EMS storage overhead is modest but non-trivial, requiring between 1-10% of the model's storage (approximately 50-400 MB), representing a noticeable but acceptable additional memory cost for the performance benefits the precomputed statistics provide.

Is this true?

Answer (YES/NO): YES